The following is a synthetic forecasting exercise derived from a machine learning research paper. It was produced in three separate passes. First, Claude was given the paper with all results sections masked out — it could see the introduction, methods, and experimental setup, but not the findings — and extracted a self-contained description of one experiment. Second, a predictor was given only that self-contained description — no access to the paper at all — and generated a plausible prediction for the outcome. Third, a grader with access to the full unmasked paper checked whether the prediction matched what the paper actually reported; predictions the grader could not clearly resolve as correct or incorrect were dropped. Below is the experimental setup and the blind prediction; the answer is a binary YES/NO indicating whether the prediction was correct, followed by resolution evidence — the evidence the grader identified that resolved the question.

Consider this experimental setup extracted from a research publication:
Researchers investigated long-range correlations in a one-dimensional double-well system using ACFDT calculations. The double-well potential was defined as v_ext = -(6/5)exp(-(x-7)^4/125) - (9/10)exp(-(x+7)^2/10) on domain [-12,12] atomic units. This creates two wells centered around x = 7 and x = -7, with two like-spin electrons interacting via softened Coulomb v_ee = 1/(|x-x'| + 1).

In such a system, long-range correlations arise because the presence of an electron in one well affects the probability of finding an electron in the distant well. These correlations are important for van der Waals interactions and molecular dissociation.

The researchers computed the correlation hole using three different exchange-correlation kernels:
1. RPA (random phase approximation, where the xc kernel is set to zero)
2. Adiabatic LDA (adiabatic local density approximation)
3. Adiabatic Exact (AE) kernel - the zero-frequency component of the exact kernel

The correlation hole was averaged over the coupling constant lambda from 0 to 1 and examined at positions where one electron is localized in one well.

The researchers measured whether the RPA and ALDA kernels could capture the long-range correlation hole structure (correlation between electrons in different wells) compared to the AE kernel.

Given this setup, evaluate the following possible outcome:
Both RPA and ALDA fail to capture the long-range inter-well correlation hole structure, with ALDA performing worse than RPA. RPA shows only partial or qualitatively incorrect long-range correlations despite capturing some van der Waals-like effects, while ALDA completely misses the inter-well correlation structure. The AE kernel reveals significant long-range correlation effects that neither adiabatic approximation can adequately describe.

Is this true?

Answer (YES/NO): NO